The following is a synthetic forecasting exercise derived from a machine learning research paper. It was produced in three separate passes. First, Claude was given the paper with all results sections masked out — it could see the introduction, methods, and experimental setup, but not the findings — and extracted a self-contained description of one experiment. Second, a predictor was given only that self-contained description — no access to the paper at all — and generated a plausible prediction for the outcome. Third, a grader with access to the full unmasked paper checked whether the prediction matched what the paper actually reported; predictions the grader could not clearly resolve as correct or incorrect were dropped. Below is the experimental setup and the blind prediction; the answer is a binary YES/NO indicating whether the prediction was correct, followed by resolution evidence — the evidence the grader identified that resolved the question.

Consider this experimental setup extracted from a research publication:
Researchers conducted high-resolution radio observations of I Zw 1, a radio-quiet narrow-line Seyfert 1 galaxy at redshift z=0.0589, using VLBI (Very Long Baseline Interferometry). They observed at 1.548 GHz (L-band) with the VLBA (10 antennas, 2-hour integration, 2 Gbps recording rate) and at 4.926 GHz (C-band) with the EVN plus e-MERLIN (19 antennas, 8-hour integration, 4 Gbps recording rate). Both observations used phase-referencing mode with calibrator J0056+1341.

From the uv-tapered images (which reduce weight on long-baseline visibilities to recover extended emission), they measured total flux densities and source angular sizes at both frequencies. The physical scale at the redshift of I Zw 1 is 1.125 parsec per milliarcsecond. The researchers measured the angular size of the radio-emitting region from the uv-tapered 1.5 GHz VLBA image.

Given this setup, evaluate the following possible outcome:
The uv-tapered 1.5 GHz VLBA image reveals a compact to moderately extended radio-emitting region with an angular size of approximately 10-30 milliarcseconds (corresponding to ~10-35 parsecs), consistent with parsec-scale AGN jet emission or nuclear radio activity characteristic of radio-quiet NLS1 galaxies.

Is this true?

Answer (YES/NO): NO